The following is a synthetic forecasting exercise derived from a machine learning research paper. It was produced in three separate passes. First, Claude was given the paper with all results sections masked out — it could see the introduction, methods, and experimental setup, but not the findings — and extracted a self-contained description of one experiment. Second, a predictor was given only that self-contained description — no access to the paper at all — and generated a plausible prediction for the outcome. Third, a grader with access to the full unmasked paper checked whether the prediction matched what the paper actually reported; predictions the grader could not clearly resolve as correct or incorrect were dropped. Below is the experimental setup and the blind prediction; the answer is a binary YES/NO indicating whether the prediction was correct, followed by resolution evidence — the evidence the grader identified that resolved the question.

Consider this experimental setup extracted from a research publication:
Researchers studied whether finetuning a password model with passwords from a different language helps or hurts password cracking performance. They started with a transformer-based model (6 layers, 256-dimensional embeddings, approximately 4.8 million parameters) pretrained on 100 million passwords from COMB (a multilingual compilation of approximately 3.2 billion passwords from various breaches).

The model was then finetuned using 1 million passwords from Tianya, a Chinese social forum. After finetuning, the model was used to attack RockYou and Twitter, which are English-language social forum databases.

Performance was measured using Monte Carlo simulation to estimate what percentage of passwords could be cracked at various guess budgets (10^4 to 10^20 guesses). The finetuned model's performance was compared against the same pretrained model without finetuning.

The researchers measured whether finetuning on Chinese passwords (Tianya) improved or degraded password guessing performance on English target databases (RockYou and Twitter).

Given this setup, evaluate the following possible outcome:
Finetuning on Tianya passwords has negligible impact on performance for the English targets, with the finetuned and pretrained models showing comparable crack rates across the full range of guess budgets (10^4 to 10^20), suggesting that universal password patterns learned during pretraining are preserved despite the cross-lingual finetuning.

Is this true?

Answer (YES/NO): NO